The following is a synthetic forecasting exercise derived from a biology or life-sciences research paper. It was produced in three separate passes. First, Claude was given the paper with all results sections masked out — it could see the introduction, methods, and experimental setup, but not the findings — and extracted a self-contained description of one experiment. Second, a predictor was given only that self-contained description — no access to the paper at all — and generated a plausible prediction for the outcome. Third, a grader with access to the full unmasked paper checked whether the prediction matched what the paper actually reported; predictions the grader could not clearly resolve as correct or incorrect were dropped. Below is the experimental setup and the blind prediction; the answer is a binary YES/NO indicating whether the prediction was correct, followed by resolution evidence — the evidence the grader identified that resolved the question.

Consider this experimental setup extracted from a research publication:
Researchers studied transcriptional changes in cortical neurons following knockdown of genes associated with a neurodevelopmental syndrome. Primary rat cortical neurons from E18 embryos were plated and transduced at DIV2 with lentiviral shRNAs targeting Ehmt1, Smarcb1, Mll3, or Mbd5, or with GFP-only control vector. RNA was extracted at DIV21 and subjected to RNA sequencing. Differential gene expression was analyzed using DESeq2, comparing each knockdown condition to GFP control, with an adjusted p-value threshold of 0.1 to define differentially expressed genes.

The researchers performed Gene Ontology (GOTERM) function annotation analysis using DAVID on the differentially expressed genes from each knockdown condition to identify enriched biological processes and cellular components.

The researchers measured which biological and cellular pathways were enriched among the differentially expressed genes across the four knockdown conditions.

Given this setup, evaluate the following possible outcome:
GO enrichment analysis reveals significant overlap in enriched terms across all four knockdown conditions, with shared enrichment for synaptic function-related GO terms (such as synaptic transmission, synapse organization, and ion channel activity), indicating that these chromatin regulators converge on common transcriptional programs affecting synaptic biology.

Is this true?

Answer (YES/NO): NO